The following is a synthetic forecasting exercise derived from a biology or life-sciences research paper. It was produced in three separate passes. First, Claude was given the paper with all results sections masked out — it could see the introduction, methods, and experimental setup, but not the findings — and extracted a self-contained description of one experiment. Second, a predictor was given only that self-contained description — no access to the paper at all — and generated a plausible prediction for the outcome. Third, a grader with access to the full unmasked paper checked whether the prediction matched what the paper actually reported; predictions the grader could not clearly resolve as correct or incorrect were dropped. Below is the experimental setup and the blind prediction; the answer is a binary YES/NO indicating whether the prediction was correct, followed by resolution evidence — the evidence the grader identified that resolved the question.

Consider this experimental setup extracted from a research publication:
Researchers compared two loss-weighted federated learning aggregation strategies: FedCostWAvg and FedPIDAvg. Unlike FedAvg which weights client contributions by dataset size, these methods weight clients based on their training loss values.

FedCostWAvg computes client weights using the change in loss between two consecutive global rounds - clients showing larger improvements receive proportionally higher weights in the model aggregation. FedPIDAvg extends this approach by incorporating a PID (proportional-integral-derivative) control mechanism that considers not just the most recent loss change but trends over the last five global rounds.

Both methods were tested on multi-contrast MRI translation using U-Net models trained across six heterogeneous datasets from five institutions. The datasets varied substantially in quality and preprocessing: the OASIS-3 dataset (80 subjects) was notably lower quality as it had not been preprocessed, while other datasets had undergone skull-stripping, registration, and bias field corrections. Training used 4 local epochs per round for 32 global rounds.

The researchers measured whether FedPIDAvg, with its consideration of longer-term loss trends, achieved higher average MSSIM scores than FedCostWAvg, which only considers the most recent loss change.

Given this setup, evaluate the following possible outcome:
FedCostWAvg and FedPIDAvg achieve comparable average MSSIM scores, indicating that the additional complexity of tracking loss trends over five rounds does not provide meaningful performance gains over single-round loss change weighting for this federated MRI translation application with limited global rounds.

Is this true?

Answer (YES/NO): NO